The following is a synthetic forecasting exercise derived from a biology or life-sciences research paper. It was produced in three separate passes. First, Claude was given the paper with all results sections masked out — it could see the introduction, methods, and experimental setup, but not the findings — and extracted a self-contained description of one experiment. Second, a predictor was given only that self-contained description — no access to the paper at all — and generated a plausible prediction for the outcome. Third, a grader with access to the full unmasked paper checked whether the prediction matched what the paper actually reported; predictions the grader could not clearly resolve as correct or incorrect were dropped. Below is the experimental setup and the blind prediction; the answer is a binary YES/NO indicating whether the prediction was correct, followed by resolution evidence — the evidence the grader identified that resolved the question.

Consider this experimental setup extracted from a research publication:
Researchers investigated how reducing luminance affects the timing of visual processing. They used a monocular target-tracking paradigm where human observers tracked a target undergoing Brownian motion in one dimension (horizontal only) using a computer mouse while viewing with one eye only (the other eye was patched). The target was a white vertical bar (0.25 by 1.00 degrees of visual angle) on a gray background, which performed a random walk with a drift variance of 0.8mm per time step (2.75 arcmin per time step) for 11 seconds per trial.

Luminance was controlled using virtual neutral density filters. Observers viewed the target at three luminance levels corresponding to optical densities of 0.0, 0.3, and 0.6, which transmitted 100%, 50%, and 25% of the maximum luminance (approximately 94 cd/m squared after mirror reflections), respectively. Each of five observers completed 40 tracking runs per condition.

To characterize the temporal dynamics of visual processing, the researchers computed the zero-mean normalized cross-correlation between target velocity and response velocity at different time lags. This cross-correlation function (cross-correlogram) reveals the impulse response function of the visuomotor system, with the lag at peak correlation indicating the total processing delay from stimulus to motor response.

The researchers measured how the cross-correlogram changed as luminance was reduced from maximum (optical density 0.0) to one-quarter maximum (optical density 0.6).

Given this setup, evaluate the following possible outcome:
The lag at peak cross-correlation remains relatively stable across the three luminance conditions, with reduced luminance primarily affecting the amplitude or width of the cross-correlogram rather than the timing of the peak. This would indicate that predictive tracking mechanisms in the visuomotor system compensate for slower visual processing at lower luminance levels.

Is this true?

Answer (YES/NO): NO